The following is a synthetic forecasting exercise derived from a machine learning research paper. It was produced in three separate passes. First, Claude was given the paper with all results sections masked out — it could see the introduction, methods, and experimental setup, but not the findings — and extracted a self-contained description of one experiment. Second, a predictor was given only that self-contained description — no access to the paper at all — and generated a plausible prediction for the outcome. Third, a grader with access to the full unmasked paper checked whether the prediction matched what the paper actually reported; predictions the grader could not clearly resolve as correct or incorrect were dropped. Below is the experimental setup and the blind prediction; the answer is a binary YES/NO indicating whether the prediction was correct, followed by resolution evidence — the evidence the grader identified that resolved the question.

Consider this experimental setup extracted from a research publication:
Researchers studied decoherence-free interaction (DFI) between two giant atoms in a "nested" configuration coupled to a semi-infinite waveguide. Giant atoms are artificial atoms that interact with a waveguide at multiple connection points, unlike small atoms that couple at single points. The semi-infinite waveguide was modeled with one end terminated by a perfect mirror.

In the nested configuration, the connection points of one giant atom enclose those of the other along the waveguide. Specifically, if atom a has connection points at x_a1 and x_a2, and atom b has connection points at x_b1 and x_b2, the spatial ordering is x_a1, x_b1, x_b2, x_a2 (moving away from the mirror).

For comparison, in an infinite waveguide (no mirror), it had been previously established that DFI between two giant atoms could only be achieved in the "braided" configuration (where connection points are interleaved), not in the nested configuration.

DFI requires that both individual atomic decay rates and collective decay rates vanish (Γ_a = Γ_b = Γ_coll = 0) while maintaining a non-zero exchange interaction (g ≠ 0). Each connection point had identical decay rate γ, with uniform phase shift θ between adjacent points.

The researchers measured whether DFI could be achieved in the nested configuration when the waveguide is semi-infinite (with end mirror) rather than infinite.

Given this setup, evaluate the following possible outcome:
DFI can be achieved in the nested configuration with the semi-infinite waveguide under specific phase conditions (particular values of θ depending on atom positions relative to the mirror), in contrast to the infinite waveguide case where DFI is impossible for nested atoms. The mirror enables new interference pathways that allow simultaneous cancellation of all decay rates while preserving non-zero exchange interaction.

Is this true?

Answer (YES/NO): YES